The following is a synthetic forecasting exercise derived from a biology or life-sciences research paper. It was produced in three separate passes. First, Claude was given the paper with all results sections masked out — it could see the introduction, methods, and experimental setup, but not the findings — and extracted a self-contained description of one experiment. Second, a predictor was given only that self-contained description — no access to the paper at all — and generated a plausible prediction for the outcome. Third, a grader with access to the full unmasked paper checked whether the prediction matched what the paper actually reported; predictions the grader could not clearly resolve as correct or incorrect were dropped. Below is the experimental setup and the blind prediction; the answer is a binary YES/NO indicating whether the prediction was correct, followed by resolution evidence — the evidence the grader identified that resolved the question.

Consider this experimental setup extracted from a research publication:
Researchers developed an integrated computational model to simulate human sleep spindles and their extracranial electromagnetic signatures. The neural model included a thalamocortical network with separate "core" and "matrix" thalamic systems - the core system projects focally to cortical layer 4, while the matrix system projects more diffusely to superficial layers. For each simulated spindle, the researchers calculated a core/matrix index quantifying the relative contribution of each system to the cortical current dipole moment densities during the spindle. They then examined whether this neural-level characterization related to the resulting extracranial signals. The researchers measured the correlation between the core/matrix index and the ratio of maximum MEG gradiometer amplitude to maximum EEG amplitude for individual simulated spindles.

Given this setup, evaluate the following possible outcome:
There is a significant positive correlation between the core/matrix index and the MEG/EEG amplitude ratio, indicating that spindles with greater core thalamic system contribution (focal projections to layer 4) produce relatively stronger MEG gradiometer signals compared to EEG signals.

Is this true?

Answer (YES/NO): YES